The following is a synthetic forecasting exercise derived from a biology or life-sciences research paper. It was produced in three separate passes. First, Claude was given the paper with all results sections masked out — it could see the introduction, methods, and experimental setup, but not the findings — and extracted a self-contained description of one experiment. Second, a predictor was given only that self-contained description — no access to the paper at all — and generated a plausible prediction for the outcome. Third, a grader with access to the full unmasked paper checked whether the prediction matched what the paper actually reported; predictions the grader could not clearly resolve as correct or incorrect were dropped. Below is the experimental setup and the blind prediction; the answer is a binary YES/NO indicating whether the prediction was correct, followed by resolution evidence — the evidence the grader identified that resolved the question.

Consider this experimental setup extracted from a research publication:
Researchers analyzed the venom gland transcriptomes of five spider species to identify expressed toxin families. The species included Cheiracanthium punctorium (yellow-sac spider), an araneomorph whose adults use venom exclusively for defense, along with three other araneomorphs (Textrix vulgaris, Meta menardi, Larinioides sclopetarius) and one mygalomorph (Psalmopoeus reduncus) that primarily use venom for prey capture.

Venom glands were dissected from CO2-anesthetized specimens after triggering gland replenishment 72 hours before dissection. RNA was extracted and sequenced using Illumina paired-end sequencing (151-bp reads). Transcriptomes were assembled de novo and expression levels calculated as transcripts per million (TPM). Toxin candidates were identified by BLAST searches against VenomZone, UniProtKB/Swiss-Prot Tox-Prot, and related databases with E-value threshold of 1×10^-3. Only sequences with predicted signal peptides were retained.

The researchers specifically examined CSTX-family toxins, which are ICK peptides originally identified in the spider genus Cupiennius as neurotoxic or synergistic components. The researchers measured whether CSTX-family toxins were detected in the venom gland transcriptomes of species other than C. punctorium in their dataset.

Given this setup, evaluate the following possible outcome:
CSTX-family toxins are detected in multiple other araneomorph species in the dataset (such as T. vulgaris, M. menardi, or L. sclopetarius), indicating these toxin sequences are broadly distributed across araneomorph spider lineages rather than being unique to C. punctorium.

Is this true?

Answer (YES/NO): YES